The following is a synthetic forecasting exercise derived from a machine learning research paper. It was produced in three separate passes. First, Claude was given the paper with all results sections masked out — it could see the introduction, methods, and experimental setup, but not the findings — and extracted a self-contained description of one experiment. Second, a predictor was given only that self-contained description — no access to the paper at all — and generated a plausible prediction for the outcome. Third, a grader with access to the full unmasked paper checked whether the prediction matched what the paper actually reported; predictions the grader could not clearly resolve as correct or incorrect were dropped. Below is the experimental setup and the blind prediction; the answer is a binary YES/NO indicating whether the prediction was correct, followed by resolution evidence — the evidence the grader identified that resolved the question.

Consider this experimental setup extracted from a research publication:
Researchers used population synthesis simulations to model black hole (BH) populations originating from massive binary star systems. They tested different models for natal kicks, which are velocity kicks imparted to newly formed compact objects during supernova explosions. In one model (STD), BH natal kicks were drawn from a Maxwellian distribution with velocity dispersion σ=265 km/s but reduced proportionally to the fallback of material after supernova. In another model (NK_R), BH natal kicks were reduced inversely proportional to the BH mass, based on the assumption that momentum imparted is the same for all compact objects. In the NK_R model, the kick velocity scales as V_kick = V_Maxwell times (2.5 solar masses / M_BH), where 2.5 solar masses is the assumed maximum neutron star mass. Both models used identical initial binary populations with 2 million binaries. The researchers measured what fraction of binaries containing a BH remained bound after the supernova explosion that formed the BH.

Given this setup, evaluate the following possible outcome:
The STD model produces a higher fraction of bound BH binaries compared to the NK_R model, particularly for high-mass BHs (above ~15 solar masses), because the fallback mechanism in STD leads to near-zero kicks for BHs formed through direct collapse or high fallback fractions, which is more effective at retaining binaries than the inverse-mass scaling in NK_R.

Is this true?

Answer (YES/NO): NO